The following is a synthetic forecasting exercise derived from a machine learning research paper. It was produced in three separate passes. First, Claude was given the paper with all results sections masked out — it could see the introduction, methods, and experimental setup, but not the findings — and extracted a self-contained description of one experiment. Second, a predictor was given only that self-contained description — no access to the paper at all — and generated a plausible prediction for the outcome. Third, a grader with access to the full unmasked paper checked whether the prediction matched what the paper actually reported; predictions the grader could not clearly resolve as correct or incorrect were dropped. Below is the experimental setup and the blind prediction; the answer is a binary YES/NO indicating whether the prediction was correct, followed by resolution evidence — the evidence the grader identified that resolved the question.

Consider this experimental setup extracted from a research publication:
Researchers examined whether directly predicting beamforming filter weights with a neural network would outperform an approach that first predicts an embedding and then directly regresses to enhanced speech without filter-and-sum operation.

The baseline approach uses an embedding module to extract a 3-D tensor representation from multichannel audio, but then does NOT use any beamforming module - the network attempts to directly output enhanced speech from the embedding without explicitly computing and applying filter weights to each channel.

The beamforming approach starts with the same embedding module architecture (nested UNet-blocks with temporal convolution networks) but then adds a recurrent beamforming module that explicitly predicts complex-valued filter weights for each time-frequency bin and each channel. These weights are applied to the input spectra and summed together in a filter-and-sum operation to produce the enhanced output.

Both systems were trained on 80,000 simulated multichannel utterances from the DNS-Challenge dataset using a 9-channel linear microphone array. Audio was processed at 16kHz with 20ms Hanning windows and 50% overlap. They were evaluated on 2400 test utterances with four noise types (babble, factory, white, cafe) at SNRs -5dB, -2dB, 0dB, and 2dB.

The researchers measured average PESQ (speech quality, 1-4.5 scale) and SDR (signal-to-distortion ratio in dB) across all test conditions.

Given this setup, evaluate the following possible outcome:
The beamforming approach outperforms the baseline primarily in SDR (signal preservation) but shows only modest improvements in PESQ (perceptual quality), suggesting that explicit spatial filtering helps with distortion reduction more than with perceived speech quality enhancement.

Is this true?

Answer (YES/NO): NO